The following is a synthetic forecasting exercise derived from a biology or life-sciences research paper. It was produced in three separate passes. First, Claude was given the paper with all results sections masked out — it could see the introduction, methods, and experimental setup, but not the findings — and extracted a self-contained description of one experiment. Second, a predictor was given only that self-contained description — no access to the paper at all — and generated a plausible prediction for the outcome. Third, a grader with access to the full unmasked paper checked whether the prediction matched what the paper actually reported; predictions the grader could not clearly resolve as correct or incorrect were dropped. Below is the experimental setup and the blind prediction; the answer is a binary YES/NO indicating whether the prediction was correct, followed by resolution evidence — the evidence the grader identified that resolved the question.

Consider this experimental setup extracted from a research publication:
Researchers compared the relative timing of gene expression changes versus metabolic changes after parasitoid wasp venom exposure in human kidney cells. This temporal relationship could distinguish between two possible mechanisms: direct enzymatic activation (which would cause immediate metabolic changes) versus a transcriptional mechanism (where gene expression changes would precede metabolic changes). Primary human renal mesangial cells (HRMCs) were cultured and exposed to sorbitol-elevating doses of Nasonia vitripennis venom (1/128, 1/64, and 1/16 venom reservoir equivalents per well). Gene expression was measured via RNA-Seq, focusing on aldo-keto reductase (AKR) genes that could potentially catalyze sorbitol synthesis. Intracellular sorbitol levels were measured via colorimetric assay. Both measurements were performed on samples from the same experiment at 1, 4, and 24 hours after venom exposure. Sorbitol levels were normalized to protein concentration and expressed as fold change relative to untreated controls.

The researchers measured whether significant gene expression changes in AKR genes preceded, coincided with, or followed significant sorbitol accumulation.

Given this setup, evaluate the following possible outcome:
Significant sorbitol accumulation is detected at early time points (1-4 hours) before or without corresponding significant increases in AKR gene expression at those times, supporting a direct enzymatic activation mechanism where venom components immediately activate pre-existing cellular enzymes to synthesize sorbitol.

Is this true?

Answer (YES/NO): NO